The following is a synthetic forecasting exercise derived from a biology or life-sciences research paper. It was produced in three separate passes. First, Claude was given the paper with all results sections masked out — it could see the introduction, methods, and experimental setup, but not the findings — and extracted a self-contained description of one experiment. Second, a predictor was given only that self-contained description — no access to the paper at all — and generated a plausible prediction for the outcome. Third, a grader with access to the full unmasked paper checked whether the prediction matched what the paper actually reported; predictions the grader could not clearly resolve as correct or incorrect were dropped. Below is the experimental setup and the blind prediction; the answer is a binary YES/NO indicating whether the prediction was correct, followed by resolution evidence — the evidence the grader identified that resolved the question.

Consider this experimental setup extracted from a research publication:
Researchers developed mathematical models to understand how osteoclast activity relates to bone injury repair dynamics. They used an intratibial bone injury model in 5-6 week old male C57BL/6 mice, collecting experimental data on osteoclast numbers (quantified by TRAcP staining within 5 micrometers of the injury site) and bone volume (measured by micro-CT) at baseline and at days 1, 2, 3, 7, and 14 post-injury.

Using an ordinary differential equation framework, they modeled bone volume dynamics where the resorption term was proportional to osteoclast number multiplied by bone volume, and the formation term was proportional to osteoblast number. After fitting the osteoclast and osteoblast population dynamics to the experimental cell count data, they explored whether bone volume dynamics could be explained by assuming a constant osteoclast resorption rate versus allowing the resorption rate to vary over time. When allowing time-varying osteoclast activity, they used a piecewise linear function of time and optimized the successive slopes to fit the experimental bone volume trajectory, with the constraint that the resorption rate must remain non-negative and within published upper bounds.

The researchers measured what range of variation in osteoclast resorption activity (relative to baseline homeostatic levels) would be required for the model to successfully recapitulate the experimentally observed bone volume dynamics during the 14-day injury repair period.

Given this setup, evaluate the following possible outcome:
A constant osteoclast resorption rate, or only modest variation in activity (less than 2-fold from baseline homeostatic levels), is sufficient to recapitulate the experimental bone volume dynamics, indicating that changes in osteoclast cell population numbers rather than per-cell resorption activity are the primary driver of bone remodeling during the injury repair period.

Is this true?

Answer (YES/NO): NO